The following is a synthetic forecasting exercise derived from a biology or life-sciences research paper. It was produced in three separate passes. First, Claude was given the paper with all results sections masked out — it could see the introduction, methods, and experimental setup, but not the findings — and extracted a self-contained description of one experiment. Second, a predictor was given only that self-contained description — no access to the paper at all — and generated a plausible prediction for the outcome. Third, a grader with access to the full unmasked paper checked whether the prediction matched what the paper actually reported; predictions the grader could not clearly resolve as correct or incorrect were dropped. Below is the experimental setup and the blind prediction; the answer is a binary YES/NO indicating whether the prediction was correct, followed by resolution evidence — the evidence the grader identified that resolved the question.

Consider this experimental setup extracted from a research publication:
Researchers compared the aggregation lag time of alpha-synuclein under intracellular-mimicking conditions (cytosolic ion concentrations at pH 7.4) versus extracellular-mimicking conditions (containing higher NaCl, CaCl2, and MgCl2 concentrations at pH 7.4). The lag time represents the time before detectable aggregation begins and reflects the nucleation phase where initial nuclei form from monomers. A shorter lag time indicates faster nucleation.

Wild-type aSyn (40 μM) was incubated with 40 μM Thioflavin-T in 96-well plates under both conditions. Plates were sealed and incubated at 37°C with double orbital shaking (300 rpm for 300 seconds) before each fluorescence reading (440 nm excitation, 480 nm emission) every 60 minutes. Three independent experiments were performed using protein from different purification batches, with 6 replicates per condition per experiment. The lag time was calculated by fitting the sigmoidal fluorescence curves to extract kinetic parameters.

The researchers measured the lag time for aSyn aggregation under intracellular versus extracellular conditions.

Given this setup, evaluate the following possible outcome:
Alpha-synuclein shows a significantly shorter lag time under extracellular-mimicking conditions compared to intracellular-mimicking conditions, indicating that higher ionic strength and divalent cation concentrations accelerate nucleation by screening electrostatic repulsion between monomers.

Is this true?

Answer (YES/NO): NO